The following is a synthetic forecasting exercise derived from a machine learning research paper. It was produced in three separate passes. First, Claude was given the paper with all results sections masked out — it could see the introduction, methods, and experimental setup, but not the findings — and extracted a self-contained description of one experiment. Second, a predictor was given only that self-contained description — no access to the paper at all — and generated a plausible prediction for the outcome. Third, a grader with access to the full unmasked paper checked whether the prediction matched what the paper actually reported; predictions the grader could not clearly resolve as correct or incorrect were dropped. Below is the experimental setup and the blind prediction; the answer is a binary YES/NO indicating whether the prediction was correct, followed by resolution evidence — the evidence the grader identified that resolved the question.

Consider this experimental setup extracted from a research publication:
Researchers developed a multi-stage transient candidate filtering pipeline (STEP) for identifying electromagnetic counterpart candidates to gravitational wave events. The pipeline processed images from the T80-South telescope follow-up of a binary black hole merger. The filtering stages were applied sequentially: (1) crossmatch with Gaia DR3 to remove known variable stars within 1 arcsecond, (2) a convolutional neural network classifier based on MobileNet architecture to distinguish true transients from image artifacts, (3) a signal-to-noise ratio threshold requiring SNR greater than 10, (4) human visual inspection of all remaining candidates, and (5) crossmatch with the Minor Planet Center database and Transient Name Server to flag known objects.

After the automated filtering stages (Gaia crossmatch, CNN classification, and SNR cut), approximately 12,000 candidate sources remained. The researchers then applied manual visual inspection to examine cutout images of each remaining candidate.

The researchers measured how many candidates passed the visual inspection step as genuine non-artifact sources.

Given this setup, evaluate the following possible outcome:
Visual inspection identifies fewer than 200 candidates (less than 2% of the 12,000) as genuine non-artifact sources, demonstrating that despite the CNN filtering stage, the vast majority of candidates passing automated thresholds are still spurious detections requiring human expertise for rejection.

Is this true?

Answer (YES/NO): YES